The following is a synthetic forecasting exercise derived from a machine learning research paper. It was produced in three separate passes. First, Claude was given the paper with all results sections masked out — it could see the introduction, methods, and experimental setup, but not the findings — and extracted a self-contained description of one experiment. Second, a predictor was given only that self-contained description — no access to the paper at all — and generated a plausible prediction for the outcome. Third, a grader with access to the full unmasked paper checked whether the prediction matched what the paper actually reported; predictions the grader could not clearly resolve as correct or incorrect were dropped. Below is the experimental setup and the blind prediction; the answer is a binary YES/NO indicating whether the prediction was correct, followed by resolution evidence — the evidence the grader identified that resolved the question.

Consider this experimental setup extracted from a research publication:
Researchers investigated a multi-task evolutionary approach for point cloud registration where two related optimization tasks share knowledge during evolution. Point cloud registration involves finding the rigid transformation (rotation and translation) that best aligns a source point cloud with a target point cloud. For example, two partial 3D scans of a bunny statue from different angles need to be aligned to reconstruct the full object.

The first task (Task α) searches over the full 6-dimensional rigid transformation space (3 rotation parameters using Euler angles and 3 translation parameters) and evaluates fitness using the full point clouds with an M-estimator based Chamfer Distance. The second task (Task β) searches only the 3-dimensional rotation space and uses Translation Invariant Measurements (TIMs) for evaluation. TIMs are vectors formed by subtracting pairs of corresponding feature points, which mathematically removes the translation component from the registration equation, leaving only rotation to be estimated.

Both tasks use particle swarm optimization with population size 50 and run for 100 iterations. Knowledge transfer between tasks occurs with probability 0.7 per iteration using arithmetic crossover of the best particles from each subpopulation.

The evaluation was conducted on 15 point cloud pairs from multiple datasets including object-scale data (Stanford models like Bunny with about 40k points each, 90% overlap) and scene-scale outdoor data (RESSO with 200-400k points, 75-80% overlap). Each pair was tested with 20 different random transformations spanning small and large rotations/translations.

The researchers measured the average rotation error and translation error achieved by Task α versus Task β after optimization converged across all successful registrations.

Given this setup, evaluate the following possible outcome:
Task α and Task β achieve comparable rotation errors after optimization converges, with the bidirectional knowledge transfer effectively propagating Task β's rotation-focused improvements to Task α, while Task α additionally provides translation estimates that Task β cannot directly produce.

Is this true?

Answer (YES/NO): NO